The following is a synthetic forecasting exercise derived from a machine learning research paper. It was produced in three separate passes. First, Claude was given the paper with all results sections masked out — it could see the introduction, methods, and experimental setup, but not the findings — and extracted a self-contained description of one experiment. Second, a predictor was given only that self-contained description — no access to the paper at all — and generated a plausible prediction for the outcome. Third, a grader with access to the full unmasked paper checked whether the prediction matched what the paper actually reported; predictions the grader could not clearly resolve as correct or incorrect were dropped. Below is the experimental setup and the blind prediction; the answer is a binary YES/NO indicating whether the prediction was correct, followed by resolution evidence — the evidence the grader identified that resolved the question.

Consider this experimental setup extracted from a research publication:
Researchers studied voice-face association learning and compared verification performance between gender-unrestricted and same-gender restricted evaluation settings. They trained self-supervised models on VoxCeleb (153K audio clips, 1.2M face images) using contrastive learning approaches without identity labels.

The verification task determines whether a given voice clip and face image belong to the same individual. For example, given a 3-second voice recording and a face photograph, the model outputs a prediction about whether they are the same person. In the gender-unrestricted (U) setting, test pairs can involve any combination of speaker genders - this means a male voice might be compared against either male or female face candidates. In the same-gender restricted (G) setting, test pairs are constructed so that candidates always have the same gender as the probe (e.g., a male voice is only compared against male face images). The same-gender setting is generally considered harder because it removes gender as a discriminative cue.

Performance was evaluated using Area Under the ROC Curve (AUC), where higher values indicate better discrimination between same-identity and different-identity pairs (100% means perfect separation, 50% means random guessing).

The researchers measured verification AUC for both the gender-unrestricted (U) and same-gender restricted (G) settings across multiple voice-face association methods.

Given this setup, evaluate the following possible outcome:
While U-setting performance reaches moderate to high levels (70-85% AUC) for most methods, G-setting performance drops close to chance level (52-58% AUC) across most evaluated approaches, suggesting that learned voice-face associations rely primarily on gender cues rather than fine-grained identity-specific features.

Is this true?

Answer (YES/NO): NO